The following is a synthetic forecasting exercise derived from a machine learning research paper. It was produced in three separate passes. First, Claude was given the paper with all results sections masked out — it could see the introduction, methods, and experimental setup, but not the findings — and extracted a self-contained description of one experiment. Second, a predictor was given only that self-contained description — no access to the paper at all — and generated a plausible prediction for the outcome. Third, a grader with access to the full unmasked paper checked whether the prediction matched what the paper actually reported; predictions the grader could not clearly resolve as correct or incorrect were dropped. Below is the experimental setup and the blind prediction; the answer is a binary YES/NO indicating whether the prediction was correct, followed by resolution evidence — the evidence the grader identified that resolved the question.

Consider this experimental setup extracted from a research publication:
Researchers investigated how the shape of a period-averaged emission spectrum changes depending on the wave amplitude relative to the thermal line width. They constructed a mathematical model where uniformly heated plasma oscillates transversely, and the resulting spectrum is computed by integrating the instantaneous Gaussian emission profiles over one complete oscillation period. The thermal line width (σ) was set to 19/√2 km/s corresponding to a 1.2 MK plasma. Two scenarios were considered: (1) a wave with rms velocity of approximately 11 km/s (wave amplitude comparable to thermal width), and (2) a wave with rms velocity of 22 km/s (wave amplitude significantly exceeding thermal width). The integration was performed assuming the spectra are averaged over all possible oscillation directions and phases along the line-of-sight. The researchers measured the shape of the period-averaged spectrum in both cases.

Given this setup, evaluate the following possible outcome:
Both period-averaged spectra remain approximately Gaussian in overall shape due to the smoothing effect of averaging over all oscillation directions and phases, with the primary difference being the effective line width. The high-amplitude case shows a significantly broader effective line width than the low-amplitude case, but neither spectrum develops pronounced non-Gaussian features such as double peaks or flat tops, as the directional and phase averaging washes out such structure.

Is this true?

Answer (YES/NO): NO